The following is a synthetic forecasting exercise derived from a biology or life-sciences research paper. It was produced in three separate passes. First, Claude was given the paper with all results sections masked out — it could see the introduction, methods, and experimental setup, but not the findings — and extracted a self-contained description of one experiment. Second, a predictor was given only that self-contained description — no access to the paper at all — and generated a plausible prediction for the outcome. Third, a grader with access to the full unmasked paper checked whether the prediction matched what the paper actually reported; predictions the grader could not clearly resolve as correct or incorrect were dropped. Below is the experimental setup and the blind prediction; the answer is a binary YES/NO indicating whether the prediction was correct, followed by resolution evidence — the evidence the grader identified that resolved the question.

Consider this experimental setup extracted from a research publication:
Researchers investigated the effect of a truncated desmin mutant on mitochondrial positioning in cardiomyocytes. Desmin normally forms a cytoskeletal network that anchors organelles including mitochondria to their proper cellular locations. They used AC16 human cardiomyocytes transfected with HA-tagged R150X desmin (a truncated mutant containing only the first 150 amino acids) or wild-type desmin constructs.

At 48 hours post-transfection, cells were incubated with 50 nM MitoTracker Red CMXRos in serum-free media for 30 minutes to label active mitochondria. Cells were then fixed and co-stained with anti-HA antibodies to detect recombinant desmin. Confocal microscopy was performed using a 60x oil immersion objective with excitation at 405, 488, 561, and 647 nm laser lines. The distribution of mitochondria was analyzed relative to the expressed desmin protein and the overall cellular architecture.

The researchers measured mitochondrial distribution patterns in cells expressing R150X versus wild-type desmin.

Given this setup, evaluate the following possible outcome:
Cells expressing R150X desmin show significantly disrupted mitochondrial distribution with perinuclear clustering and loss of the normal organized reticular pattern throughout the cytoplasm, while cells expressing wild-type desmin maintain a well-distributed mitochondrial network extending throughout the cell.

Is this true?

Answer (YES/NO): YES